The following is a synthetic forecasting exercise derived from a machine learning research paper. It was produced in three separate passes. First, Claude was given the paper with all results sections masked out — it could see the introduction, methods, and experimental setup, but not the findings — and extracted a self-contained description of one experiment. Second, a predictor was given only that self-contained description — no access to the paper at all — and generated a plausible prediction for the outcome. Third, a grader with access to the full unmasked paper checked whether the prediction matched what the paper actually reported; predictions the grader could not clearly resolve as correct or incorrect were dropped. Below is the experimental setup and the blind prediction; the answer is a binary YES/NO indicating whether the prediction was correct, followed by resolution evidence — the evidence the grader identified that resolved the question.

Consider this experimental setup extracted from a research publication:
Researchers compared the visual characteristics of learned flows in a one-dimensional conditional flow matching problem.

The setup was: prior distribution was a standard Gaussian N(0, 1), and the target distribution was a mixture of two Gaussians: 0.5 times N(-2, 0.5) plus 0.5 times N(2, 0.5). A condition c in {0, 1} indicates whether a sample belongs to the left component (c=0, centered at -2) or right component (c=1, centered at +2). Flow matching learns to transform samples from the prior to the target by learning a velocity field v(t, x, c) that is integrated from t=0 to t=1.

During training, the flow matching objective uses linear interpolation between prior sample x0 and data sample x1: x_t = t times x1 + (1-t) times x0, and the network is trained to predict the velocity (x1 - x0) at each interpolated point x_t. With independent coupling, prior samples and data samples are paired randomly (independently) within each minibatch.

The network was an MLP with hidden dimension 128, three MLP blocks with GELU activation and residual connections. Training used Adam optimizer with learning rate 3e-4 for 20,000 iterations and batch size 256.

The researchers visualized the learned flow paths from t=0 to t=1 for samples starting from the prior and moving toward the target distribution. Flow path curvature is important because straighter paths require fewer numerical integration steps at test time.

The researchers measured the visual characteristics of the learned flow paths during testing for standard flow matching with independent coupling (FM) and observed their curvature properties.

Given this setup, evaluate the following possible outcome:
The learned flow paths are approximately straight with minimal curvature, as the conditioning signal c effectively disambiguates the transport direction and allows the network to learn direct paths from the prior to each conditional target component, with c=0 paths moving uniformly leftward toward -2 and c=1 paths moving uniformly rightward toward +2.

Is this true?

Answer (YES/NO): NO